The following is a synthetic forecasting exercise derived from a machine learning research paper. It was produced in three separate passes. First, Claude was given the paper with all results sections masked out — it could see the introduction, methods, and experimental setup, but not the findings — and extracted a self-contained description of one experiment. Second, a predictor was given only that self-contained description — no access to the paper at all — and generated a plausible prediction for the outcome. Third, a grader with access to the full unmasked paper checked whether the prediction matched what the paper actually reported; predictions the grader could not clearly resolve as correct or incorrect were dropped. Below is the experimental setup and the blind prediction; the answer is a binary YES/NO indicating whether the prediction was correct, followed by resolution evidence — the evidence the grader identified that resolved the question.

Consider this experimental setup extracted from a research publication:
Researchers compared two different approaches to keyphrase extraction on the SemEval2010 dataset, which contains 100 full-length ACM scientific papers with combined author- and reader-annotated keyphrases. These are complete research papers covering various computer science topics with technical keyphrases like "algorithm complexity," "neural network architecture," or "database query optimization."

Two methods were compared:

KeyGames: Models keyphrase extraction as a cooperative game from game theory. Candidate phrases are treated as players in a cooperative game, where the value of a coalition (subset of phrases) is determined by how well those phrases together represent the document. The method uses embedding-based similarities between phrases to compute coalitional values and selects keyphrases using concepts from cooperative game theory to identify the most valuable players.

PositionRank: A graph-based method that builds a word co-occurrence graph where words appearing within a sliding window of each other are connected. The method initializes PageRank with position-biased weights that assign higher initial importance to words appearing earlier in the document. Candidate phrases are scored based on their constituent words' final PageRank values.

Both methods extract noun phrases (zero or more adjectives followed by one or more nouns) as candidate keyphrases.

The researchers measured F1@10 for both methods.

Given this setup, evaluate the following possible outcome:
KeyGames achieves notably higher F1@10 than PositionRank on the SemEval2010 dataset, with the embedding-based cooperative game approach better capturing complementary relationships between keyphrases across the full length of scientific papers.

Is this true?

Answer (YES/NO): NO